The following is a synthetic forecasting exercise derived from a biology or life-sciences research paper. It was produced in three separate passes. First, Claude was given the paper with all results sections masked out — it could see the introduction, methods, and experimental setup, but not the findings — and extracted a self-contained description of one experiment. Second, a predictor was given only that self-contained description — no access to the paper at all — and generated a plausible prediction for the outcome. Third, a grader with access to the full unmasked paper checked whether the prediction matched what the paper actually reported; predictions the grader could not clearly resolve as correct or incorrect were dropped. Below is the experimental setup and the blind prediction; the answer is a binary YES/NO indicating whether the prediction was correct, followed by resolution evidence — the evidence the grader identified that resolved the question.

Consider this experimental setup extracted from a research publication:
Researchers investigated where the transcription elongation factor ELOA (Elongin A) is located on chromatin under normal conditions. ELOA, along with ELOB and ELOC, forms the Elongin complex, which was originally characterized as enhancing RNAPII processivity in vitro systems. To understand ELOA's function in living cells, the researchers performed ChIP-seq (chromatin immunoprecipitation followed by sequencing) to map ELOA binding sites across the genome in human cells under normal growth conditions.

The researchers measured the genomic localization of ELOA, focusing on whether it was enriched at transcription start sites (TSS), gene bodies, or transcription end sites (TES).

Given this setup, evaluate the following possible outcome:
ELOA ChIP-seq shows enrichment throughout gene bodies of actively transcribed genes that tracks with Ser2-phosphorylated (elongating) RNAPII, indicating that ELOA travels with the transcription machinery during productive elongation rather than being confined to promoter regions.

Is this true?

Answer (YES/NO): NO